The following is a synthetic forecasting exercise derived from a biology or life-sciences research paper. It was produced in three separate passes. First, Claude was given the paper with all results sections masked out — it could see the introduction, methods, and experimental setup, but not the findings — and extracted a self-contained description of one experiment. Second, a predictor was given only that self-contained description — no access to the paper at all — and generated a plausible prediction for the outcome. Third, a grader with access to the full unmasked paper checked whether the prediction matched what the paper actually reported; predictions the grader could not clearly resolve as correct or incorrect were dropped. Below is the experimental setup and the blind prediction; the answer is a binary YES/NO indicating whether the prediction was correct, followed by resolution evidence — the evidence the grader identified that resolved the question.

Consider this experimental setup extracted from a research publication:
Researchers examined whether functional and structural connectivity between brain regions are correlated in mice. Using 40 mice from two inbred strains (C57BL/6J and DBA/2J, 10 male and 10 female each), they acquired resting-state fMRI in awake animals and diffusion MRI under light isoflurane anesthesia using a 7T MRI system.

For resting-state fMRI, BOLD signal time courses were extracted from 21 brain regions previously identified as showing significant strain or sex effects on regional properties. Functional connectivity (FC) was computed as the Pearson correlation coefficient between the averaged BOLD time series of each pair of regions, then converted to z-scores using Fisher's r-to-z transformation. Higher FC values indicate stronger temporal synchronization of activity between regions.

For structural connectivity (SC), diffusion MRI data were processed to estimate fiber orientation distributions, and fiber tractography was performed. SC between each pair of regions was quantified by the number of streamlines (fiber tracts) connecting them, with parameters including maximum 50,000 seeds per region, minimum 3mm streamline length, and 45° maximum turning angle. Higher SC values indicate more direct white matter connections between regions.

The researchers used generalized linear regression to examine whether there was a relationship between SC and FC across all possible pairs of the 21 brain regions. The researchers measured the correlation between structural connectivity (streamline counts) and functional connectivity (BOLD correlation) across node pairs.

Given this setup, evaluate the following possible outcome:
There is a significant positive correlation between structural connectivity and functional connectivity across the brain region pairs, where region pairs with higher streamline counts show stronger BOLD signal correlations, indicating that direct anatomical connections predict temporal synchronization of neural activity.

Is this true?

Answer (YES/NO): YES